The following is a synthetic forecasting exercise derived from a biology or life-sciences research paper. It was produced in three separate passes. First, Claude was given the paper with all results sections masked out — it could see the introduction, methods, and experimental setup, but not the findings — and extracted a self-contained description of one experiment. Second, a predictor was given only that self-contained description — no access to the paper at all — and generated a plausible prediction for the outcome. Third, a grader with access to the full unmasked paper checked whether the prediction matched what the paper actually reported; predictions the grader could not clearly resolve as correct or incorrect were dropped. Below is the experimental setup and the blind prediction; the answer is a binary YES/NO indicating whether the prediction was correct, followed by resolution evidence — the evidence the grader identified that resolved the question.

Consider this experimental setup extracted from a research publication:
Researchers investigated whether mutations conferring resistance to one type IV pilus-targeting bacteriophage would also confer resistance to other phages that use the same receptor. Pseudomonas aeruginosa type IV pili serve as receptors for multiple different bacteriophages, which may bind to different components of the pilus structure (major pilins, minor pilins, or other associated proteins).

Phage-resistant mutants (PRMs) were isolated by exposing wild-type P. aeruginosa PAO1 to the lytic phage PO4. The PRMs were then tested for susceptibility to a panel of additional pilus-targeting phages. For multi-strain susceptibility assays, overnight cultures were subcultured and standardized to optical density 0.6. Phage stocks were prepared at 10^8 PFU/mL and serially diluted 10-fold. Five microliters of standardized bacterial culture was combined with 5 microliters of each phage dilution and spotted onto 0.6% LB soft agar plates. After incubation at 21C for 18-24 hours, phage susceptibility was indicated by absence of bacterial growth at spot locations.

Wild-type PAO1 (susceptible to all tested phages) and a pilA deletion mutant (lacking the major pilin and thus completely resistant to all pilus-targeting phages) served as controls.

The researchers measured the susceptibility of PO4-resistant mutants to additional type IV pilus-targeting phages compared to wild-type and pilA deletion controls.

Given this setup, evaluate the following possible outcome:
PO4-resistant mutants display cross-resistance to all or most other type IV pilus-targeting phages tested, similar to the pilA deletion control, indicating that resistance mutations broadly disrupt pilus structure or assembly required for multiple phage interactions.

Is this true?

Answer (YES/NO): YES